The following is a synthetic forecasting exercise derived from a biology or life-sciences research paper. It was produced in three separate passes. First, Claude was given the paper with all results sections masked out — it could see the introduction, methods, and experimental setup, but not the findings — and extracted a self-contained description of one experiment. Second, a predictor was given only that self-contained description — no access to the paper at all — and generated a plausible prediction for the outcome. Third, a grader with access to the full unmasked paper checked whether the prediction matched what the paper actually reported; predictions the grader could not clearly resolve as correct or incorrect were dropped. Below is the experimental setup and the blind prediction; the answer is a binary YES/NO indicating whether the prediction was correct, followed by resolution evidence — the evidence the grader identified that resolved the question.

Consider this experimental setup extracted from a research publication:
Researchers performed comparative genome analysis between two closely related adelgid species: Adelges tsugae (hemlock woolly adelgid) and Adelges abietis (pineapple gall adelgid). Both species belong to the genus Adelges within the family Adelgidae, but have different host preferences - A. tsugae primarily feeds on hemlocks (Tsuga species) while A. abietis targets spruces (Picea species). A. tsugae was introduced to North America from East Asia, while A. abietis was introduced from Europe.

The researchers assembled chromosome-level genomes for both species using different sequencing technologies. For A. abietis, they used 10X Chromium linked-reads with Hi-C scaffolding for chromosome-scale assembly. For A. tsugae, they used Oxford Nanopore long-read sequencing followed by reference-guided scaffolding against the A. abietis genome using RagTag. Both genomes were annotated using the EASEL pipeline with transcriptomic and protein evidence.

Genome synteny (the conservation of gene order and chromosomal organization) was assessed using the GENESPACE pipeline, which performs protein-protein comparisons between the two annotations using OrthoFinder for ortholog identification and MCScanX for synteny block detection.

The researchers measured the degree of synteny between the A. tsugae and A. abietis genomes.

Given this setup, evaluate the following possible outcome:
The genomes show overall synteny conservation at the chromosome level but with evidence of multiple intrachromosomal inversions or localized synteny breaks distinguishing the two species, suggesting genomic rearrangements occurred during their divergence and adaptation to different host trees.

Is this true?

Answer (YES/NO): YES